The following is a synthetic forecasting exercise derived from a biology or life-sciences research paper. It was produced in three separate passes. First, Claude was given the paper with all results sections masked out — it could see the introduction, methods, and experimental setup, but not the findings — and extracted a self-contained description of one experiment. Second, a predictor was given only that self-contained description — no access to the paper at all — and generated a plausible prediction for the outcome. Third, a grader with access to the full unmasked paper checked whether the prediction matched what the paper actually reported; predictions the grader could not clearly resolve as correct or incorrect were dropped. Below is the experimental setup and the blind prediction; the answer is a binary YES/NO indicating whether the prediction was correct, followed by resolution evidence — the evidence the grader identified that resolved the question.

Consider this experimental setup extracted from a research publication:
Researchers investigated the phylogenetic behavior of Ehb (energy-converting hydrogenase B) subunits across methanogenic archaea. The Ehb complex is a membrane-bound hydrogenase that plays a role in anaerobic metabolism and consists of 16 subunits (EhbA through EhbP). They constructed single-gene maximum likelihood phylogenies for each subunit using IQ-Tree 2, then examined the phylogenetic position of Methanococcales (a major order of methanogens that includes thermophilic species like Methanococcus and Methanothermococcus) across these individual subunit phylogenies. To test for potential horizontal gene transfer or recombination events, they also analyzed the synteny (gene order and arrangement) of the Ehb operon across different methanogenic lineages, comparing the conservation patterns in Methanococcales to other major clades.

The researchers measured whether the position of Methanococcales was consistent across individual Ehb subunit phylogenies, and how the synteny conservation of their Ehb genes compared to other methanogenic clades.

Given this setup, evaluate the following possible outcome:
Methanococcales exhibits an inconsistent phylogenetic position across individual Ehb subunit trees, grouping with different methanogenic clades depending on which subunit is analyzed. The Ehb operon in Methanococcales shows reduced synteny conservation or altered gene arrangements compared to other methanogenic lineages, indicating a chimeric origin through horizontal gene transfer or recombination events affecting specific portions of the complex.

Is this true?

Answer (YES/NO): YES